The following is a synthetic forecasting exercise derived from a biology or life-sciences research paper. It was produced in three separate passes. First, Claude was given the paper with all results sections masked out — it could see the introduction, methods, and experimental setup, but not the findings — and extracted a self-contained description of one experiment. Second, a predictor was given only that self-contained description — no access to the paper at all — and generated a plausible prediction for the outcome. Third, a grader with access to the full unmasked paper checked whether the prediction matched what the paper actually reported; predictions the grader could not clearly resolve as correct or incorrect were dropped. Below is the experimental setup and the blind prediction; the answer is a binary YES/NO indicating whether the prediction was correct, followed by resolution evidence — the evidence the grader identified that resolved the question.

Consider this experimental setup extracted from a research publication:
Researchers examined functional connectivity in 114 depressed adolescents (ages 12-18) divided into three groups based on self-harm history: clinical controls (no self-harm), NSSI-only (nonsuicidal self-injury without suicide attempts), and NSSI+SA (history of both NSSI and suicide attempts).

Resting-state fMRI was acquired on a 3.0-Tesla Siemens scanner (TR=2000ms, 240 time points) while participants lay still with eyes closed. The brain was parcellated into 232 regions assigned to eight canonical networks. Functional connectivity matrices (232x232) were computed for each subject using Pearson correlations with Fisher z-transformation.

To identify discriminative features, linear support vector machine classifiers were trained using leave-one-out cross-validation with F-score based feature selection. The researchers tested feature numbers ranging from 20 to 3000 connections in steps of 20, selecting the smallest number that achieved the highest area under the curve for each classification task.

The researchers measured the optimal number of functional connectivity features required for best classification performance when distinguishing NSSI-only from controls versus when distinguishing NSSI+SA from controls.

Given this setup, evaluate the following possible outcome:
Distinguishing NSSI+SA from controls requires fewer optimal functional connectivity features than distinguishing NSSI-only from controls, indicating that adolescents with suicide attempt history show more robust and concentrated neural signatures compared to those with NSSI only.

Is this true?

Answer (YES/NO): NO